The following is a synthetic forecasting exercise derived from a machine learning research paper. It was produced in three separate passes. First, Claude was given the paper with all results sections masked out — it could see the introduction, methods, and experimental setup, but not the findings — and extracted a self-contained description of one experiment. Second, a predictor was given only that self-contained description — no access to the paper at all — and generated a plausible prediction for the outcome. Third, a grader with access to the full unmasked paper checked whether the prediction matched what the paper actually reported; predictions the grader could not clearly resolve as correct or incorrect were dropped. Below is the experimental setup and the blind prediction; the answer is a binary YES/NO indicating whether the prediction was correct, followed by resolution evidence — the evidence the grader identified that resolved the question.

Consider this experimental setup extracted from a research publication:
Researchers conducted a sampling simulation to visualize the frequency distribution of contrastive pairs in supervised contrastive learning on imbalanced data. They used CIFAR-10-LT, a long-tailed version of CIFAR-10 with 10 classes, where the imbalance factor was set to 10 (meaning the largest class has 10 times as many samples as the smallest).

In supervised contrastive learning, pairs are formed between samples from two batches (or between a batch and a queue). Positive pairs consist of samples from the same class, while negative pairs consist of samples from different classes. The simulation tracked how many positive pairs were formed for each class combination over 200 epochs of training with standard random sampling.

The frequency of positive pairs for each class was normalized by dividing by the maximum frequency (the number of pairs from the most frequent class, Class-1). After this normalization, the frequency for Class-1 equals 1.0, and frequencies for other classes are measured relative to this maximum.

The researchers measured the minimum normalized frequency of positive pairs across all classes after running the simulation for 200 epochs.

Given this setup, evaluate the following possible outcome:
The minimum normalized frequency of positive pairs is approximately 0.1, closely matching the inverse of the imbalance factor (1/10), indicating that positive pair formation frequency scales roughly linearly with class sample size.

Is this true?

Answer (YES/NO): NO